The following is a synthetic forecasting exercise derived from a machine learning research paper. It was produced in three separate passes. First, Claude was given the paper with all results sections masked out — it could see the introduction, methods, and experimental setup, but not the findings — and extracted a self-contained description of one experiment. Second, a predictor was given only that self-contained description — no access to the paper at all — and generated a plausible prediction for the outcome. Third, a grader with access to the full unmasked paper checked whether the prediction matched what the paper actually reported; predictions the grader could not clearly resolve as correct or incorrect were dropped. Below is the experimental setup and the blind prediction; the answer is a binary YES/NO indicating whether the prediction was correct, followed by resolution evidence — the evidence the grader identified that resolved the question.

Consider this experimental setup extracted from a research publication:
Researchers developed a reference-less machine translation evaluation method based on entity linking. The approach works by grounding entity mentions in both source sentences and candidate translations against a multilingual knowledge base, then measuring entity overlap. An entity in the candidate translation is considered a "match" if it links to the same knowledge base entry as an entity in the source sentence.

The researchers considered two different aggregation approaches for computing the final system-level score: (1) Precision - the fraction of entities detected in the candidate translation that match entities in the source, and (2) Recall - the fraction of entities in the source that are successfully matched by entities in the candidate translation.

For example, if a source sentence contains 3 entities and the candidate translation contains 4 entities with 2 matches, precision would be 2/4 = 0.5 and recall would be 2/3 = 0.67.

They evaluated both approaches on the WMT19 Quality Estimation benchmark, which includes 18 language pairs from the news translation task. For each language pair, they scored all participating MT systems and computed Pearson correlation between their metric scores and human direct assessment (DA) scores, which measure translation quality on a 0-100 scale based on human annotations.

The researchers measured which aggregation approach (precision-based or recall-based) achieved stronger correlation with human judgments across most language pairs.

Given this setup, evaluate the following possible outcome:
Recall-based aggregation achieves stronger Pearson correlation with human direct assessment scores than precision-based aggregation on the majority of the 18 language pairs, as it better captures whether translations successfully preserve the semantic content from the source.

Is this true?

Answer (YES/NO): YES